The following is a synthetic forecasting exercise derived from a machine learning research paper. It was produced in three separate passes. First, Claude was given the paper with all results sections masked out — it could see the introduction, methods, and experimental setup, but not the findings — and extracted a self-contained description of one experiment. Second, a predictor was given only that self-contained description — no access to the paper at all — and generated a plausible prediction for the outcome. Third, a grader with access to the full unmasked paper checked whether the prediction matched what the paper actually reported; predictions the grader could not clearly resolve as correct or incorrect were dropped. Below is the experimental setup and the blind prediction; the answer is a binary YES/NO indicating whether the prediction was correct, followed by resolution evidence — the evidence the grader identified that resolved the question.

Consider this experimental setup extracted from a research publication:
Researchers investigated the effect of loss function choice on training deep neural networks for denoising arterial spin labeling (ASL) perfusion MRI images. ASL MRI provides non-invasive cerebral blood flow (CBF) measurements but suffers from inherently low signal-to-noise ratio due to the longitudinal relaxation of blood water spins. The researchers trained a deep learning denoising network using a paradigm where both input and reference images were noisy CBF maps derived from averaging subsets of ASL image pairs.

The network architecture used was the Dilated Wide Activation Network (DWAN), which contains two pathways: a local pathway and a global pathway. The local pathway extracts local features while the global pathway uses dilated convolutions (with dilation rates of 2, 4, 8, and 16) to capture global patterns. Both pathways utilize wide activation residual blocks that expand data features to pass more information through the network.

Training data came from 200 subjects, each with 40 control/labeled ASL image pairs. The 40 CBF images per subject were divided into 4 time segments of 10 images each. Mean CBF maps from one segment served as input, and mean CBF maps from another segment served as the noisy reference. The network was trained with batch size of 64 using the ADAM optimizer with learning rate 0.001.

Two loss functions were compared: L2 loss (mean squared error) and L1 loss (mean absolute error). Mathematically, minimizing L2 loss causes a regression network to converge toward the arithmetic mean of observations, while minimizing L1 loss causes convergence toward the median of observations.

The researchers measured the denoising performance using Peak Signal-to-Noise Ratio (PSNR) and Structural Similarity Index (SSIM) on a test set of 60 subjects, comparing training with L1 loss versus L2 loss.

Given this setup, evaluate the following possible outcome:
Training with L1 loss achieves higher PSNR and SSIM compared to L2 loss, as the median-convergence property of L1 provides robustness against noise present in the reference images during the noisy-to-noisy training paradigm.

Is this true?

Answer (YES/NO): YES